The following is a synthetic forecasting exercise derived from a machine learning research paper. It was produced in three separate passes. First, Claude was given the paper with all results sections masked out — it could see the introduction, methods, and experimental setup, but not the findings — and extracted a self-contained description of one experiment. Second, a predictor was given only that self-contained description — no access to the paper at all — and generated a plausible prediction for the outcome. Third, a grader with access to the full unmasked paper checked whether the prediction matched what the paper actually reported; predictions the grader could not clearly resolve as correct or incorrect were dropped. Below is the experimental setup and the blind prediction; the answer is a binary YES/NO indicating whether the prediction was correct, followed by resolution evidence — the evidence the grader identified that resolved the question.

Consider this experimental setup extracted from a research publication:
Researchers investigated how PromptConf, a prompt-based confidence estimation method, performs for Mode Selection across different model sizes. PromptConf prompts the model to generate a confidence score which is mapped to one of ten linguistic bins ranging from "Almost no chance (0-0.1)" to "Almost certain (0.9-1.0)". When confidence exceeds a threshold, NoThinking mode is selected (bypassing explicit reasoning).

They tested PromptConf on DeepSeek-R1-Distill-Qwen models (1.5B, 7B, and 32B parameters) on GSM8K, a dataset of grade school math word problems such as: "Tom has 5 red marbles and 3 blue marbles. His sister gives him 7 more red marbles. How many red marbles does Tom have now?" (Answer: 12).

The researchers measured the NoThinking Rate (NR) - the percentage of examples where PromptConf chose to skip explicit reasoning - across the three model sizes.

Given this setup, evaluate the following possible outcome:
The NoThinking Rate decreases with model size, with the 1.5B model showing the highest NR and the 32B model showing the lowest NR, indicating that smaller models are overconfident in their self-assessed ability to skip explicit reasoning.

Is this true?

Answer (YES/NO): NO